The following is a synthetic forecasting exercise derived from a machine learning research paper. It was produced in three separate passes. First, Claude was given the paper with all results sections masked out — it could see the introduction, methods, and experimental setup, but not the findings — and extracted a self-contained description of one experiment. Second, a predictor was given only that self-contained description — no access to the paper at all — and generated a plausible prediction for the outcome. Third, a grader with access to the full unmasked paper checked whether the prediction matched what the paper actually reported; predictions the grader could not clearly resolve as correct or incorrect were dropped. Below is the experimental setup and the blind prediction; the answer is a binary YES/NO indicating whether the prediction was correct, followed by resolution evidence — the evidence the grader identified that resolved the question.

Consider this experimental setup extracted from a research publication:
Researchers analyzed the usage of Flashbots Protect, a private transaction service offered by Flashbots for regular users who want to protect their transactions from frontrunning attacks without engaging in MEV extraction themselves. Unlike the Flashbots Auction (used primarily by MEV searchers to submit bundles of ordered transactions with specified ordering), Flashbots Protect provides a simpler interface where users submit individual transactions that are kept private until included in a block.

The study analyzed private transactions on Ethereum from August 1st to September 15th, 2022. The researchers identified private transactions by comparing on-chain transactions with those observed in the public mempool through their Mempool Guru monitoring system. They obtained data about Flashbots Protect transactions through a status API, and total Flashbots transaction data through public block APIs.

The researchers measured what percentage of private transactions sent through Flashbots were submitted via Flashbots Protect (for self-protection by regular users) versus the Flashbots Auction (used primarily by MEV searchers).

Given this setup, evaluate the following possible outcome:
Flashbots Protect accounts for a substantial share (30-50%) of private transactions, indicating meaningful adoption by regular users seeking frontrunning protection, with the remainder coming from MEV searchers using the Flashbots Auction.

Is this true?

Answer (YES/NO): NO